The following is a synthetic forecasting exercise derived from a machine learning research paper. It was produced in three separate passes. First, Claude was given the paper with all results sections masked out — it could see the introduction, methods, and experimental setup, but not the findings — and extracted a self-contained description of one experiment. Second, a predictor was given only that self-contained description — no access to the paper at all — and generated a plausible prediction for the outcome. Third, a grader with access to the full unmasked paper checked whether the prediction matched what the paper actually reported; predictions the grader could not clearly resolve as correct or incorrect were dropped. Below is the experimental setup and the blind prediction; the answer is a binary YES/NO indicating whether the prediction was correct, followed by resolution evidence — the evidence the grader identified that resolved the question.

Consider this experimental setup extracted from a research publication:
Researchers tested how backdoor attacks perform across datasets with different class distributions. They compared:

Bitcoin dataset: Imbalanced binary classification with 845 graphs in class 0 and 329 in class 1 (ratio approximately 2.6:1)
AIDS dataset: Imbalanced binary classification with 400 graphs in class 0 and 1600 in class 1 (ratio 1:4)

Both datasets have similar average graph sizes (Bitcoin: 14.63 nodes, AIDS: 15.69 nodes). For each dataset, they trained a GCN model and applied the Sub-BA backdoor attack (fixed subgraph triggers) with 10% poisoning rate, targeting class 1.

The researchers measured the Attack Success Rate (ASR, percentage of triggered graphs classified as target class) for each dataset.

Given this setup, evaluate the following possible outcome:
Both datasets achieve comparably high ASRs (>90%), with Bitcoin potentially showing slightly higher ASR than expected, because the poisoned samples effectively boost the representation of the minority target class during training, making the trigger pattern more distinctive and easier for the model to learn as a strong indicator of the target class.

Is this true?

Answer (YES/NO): NO